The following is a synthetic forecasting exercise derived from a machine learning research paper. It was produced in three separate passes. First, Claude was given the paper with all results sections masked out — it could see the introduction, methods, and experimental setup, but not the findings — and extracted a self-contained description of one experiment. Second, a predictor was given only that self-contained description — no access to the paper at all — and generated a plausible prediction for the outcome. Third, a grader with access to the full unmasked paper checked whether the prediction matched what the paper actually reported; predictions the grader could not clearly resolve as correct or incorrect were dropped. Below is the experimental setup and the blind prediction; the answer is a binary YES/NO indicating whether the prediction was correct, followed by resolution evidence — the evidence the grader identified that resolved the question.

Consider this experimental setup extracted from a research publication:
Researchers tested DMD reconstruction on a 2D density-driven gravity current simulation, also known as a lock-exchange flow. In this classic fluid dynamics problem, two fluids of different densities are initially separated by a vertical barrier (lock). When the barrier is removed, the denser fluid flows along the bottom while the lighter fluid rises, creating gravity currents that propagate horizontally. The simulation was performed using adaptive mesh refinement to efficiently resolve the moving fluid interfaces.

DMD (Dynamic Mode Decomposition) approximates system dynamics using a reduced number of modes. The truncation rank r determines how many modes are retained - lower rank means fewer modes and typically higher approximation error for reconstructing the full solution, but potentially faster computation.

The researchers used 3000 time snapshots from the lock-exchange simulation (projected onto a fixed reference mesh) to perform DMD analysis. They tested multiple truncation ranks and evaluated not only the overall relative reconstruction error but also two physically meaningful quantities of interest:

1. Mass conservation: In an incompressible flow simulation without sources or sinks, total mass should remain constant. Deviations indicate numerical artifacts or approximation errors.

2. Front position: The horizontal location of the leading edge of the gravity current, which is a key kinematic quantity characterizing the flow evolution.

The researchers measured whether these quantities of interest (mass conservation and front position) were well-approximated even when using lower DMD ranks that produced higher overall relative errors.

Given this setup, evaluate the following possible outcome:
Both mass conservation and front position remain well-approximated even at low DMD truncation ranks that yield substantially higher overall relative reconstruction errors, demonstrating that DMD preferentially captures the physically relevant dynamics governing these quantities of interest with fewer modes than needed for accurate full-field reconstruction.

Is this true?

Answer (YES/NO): YES